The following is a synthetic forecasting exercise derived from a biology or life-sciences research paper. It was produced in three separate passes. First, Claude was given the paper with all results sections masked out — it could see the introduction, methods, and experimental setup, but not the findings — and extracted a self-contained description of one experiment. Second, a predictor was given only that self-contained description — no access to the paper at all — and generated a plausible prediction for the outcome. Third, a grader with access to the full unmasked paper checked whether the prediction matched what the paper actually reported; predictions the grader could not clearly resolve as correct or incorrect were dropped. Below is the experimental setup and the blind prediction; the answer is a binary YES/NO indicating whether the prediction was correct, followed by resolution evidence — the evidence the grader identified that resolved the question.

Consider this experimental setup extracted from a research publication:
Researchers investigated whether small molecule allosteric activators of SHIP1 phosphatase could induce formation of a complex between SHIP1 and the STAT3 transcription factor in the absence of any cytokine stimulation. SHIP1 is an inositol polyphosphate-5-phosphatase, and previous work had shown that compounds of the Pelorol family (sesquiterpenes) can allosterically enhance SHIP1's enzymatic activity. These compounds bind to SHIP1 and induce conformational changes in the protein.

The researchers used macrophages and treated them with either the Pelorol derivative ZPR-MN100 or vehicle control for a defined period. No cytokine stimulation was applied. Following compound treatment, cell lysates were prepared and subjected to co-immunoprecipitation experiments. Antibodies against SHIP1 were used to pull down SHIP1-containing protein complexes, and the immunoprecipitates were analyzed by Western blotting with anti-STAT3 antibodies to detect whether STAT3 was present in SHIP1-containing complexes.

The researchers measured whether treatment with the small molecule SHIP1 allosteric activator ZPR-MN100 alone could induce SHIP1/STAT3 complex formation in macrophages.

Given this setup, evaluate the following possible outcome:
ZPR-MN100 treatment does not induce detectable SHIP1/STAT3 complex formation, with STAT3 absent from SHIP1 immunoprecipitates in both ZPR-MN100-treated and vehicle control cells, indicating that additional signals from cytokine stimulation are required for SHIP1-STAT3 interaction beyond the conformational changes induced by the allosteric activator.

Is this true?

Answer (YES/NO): NO